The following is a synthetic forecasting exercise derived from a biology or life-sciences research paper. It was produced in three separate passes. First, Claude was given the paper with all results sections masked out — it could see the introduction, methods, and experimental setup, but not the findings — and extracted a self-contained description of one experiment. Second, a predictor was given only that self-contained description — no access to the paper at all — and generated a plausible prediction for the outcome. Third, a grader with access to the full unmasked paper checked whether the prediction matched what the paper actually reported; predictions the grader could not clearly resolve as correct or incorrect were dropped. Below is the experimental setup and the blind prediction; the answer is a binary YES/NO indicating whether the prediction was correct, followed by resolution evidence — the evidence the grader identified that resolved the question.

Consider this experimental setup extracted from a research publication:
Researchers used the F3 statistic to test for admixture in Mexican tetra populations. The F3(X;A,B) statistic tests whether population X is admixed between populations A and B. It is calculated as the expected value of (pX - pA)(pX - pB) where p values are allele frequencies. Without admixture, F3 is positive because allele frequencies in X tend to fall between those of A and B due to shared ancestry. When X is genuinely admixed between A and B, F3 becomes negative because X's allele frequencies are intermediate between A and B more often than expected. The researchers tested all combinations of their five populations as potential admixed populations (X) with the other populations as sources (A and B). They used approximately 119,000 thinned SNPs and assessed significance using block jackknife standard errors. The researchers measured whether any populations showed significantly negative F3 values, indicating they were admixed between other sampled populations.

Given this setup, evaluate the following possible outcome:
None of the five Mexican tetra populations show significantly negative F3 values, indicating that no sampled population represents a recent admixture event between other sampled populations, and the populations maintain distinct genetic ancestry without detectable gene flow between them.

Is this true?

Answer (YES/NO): NO